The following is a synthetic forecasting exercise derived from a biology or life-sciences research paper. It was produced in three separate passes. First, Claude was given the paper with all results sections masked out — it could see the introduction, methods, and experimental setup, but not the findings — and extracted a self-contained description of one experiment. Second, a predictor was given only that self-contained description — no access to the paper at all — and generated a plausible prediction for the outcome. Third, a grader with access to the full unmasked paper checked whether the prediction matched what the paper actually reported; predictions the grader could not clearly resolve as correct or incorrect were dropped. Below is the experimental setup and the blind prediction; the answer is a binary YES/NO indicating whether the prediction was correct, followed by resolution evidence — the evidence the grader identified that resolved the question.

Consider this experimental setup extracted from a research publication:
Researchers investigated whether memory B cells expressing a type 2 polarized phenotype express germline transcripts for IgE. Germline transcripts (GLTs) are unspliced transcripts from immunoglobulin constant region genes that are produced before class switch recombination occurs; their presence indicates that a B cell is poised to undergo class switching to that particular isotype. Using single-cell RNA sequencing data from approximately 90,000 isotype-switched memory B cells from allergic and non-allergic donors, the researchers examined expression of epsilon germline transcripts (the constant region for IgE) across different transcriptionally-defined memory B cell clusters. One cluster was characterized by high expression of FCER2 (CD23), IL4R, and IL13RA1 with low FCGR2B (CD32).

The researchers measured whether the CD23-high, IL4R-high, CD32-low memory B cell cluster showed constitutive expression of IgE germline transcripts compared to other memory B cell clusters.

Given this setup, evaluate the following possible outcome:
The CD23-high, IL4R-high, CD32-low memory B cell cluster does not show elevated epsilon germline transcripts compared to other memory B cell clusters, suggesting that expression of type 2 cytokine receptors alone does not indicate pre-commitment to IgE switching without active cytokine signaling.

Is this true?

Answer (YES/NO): NO